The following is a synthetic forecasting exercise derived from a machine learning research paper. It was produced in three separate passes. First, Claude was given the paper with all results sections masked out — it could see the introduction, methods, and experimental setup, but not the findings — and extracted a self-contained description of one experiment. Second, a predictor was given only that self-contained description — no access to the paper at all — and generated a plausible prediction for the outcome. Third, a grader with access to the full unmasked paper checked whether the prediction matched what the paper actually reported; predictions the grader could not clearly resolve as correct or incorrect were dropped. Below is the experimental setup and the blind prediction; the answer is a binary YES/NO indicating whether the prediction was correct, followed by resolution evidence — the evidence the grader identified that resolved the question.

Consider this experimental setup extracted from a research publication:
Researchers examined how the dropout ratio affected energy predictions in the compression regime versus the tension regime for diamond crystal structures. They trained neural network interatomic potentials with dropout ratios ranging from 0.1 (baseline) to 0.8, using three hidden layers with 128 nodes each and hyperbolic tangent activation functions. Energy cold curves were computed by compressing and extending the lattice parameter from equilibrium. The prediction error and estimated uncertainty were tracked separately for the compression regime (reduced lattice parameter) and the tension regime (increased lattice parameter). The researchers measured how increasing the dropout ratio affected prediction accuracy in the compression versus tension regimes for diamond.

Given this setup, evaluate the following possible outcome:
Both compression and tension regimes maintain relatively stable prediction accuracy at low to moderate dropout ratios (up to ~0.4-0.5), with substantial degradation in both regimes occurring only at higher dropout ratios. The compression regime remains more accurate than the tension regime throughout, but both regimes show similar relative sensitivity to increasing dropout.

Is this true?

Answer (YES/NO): NO